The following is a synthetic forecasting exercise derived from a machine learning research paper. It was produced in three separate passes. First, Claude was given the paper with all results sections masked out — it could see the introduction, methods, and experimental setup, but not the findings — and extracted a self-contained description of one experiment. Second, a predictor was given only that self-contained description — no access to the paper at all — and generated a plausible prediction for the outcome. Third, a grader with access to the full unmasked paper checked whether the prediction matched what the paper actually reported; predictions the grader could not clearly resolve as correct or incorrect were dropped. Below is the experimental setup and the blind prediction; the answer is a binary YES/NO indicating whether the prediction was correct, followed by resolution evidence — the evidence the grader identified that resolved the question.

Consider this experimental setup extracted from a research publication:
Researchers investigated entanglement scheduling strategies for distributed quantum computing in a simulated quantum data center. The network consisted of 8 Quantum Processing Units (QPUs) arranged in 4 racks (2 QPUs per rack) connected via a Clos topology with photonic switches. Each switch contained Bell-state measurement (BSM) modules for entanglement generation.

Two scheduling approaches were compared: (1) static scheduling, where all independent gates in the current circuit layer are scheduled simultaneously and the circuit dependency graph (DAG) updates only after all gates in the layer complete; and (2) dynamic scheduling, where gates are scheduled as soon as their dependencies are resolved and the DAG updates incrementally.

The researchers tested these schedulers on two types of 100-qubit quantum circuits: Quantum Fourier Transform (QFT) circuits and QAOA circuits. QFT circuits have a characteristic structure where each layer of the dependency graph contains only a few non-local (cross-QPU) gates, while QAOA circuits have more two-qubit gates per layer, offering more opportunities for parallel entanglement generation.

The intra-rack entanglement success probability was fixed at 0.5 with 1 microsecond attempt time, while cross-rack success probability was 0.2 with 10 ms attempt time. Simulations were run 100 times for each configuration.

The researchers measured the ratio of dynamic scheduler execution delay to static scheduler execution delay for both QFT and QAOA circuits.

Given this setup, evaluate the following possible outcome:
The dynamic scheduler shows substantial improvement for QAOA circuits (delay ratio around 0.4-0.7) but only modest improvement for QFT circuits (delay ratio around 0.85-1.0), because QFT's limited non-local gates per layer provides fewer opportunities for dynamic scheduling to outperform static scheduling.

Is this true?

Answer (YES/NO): NO